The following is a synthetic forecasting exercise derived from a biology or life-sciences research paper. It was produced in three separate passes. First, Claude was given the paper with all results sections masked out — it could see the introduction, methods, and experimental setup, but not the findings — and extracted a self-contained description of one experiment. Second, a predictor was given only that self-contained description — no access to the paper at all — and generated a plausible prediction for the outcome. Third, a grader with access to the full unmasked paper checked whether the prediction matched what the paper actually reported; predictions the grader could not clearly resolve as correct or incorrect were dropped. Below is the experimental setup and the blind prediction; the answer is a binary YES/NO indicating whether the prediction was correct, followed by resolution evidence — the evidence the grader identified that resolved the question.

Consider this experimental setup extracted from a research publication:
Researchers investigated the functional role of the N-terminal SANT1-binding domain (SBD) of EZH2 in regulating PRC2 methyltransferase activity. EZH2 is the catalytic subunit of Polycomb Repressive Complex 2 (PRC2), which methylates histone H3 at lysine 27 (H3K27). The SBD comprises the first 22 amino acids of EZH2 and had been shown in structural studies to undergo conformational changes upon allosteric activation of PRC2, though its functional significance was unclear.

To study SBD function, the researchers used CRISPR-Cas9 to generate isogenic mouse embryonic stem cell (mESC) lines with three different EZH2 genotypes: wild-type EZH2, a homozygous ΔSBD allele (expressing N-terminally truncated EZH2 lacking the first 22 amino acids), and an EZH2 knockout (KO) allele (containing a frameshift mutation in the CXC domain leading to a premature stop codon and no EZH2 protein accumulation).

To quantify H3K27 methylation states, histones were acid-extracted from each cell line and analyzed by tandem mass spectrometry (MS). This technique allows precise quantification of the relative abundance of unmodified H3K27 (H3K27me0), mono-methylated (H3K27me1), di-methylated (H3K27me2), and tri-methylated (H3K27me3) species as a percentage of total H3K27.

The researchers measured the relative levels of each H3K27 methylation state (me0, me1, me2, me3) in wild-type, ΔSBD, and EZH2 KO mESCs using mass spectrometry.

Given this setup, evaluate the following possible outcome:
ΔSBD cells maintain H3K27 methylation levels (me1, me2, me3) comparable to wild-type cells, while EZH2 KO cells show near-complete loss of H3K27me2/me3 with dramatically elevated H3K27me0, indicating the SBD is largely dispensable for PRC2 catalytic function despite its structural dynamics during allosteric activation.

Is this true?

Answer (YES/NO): NO